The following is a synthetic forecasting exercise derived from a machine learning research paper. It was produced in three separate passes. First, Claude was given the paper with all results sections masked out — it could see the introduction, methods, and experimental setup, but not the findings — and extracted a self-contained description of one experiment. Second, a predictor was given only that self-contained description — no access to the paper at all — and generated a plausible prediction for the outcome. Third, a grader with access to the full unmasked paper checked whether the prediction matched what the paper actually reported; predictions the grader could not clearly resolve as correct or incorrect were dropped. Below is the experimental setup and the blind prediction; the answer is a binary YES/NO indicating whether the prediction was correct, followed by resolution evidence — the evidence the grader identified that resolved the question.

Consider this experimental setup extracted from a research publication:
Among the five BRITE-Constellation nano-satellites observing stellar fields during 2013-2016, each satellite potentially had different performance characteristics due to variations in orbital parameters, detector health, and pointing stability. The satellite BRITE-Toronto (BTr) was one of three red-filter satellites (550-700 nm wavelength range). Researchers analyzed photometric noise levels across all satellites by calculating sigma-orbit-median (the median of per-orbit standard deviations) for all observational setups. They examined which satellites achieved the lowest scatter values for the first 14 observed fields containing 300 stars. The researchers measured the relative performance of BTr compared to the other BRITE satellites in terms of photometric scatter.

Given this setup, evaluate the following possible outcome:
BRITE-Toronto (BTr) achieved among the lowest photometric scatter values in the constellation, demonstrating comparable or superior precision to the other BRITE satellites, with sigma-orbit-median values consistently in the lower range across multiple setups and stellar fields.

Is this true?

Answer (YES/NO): YES